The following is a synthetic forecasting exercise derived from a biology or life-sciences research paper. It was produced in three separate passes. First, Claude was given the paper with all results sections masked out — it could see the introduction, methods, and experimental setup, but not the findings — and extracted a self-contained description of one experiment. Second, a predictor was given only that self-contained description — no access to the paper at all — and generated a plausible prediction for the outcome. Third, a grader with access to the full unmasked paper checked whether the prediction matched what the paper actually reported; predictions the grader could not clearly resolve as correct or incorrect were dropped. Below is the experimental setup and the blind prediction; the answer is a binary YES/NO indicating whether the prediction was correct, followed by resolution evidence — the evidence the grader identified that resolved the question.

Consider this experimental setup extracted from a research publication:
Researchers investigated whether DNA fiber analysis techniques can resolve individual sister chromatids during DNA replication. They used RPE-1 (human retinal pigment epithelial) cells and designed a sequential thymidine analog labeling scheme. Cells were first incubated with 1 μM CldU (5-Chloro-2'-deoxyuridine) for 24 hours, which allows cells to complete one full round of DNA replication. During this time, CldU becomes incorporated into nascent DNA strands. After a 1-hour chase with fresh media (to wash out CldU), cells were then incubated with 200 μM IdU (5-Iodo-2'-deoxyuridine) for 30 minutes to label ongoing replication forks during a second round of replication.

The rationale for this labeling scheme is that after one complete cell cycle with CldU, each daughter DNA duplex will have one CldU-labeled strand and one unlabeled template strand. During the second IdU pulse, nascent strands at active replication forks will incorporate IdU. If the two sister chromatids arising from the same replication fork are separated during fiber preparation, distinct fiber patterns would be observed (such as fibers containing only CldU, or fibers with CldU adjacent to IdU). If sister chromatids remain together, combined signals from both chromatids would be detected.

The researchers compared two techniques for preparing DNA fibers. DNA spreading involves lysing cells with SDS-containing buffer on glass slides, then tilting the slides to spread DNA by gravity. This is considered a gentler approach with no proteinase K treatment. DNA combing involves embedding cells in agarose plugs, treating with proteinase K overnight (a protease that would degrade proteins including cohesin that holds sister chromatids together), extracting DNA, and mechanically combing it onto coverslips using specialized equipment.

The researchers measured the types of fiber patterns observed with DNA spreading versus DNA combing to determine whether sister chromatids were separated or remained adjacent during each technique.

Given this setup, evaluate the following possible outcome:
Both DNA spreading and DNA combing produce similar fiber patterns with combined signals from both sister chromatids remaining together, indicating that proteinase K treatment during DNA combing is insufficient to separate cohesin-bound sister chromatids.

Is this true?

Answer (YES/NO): NO